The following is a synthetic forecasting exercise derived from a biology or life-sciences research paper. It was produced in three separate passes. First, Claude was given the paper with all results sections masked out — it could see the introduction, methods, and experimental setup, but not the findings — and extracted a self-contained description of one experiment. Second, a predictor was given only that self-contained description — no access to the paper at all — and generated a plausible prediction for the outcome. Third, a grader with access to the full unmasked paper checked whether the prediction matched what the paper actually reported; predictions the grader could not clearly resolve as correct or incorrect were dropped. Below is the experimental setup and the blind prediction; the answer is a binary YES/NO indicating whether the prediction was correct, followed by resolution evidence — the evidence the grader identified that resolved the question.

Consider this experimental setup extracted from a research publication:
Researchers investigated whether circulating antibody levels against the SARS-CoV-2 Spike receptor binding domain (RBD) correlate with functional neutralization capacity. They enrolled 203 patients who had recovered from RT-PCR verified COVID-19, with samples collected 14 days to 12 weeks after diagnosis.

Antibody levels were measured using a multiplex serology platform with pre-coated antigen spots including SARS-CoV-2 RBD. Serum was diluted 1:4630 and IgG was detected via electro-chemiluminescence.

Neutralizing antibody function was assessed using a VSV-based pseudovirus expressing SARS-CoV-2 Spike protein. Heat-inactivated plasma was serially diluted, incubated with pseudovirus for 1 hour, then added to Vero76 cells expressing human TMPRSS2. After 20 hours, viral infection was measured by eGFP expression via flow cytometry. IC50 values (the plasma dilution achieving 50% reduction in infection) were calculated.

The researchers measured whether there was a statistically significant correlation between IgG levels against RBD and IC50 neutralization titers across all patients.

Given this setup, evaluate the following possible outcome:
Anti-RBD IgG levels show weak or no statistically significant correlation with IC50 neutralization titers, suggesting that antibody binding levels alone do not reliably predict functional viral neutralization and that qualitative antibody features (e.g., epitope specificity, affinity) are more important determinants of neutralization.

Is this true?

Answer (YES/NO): NO